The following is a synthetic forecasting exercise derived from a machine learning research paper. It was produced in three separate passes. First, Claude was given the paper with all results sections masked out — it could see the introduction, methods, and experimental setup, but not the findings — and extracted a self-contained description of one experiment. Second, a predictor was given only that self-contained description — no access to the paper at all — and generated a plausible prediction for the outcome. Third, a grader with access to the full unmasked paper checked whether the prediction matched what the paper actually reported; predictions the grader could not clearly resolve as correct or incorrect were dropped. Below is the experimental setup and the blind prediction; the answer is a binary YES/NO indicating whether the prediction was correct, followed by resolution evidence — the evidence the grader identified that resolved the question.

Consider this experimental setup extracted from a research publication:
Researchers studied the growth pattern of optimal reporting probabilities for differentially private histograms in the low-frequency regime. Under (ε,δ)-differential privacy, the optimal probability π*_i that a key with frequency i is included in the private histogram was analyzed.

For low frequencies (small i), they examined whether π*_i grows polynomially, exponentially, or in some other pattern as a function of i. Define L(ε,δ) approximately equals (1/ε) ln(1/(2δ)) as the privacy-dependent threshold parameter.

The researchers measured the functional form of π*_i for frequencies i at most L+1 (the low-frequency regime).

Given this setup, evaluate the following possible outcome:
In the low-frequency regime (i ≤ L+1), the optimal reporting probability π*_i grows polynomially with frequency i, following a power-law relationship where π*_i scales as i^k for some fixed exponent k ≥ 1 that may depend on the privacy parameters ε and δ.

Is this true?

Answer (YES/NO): NO